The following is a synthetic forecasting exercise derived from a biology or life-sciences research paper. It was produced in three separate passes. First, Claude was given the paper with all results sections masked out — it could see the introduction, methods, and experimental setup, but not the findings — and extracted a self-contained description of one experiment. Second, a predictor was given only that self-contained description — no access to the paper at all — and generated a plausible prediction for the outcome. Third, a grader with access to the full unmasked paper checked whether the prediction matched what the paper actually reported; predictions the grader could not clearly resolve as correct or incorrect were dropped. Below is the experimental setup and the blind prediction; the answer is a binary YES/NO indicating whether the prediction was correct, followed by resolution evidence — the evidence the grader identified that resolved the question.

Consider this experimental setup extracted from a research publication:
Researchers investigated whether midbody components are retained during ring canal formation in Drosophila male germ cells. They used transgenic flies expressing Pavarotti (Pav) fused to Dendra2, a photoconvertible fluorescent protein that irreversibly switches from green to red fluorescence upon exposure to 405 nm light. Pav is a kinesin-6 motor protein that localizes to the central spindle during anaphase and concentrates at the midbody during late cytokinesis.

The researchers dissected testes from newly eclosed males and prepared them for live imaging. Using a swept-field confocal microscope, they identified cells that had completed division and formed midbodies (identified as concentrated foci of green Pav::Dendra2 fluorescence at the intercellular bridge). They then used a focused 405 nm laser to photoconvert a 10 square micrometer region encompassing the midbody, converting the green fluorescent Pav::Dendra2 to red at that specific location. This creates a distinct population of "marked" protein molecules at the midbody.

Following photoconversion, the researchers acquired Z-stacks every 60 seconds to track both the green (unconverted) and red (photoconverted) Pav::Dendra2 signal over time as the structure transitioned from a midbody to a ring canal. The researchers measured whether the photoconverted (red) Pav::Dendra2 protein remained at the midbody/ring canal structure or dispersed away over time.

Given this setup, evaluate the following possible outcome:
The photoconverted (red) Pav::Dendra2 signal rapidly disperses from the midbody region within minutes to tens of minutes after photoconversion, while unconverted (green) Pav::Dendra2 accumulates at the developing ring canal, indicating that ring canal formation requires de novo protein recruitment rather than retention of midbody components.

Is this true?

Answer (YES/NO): NO